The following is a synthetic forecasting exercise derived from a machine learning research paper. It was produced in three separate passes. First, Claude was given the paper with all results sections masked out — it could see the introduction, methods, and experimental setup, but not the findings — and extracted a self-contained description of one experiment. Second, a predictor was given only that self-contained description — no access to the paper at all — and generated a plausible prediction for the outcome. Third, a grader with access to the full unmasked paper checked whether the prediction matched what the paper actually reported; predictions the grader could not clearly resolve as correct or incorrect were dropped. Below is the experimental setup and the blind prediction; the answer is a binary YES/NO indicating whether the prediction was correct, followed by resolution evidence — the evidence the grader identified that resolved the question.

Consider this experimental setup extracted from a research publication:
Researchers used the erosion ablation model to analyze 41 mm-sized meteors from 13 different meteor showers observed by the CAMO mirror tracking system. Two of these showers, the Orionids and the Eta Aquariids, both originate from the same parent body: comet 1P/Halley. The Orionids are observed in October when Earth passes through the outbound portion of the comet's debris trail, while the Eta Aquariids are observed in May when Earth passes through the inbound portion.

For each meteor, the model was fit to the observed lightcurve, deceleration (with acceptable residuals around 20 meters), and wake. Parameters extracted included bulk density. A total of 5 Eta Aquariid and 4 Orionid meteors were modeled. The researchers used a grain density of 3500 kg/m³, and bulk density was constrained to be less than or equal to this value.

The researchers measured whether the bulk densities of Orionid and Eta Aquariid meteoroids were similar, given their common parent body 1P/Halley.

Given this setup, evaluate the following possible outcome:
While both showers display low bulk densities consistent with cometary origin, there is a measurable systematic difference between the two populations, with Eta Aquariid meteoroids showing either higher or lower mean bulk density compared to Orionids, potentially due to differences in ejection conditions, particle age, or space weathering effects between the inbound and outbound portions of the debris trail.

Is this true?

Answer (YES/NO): NO